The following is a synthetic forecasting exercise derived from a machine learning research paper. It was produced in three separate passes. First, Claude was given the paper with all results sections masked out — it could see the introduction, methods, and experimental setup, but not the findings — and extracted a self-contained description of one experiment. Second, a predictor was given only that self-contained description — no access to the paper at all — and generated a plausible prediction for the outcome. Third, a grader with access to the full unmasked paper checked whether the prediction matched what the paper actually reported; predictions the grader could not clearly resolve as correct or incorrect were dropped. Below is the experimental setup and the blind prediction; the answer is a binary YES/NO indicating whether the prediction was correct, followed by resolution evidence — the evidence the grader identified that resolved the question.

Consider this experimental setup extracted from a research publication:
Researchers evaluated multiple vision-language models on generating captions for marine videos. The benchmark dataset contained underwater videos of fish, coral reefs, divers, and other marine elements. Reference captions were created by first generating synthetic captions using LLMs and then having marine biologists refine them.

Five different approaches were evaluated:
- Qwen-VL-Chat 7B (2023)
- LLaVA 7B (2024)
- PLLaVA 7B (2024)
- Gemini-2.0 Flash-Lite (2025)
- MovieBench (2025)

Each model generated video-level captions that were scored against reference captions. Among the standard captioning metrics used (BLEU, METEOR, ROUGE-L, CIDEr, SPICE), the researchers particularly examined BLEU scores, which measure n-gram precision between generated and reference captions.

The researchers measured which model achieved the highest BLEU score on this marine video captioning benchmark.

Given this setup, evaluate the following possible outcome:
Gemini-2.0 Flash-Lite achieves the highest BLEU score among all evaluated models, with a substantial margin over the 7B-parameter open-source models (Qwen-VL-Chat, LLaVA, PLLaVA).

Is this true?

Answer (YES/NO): NO